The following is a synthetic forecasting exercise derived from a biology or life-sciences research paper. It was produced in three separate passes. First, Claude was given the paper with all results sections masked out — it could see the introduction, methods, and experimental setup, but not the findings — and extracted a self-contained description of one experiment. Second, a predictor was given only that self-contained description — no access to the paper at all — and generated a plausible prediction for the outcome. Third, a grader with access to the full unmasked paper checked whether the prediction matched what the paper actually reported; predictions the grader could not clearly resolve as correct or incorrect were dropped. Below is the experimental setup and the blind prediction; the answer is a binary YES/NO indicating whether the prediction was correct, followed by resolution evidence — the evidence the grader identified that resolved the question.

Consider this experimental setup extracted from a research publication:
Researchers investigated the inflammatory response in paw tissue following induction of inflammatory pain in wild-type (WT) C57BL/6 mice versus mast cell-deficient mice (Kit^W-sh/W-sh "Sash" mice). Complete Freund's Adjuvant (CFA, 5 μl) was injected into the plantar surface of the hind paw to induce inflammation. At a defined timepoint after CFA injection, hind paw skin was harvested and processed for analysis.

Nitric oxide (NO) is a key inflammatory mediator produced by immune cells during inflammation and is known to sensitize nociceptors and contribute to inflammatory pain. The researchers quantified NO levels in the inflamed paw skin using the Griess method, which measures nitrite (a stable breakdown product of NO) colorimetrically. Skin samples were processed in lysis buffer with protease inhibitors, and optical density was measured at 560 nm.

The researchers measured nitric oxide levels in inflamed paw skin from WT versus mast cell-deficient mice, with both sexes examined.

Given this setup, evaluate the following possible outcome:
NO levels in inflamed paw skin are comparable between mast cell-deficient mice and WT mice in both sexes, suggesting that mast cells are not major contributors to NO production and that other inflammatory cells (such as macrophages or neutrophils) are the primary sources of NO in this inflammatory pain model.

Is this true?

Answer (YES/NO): NO